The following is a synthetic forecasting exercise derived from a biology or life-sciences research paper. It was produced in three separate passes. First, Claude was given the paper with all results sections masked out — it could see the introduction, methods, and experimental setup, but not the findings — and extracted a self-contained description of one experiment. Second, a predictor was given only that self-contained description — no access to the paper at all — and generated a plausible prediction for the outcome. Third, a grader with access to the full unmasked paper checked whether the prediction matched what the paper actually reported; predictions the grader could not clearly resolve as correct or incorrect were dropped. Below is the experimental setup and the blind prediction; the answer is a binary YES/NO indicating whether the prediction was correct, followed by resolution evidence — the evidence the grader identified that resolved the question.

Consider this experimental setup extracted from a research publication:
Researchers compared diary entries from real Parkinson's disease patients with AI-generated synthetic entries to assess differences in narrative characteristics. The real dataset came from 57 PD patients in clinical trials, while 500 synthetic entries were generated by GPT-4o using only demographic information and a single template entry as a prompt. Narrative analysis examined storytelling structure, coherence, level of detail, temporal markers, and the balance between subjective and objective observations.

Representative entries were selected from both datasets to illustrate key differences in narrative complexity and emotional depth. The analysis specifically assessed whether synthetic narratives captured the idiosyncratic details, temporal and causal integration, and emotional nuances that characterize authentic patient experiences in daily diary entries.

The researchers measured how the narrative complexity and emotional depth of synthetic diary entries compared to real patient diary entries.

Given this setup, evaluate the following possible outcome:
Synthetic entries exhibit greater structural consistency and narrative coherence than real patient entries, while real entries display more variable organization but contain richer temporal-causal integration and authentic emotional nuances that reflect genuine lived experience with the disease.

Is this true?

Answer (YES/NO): YES